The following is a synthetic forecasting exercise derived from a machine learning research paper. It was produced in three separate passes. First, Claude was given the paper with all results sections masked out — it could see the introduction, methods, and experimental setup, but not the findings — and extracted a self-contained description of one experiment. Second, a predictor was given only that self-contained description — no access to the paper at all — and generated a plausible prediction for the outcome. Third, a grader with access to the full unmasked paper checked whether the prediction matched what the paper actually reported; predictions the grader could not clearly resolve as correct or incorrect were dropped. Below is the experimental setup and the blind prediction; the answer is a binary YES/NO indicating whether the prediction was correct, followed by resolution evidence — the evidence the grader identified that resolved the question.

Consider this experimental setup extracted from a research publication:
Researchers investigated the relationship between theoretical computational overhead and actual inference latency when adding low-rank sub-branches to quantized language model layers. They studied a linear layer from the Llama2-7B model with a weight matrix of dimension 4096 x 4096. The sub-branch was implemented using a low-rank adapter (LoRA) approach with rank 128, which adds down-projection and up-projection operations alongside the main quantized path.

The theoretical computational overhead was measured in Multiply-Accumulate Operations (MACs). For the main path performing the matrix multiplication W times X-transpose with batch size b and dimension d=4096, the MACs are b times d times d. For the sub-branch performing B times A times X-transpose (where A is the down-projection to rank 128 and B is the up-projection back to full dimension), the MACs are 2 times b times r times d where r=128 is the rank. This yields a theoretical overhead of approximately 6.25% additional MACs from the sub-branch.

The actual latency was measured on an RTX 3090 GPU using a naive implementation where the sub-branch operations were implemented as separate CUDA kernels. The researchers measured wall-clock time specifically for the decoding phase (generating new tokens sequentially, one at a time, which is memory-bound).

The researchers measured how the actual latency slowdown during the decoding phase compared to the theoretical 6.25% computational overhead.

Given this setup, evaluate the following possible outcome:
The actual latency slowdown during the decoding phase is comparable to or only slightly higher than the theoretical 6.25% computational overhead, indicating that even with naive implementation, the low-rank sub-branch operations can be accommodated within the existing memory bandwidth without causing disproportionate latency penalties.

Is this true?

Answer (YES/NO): NO